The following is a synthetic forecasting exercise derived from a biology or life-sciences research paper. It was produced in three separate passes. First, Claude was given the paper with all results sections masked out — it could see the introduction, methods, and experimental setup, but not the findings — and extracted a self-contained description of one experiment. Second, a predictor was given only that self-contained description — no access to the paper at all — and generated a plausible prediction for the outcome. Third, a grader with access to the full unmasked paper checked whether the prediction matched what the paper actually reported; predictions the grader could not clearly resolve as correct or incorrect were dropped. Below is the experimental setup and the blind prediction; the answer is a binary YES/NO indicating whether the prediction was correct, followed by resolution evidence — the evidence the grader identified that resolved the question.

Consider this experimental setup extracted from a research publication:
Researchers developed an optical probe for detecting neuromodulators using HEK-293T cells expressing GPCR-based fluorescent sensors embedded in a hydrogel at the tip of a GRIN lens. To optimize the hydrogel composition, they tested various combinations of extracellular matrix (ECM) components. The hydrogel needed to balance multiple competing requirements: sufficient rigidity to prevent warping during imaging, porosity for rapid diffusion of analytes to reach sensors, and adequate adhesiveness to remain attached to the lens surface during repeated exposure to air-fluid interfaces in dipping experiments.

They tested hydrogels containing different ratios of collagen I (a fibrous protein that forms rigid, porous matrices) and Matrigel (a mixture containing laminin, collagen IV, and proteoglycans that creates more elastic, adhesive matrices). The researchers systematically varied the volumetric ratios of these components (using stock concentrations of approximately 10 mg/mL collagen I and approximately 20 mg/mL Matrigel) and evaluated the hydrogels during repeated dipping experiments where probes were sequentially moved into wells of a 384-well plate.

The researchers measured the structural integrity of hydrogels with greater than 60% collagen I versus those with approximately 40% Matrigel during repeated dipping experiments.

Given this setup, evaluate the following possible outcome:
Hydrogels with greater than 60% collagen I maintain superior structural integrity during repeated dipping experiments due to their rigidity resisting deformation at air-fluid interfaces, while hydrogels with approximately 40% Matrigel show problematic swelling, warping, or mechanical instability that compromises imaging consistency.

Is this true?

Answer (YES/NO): NO